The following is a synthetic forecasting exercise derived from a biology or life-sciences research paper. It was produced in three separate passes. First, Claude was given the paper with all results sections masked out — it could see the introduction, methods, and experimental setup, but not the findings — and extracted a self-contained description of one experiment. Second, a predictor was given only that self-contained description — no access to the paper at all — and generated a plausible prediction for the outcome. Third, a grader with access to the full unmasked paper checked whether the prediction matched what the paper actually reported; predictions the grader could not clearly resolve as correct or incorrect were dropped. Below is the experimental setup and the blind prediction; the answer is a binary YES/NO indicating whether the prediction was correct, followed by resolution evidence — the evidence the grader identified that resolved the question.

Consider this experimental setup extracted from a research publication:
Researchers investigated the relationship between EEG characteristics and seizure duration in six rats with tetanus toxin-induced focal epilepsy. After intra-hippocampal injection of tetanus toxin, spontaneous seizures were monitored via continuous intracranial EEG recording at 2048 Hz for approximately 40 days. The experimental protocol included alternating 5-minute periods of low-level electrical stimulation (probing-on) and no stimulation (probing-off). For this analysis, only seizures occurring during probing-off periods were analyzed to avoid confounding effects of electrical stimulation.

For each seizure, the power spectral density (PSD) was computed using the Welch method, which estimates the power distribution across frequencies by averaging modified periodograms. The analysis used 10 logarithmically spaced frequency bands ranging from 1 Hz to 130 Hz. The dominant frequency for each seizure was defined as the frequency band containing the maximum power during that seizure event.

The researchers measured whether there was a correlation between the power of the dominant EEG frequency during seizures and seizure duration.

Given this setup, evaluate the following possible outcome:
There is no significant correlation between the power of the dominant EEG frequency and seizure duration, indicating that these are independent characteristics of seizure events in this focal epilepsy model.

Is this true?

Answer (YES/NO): NO